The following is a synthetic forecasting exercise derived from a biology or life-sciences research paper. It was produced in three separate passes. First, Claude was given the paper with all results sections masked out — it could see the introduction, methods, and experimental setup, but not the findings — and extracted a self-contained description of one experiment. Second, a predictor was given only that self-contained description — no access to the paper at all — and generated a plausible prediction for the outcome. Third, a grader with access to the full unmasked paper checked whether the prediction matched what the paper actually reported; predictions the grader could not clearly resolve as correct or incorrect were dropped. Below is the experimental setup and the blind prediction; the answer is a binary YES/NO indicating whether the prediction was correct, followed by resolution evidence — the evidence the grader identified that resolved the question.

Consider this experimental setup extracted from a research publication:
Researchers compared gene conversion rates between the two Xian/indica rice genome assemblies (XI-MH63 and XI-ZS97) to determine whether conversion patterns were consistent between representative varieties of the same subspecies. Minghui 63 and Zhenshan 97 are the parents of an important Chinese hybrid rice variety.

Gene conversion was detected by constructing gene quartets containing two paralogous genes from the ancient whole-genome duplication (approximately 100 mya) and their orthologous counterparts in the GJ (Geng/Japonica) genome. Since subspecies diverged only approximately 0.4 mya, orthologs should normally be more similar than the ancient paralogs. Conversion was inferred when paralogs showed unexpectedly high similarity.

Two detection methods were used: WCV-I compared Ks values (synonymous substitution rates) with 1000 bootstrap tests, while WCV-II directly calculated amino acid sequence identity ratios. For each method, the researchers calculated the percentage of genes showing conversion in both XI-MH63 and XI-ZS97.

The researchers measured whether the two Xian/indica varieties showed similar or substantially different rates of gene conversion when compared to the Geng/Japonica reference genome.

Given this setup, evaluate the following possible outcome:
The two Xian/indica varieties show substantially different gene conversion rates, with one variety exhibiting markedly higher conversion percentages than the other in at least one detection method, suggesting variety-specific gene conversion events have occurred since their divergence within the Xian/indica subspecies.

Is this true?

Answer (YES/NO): NO